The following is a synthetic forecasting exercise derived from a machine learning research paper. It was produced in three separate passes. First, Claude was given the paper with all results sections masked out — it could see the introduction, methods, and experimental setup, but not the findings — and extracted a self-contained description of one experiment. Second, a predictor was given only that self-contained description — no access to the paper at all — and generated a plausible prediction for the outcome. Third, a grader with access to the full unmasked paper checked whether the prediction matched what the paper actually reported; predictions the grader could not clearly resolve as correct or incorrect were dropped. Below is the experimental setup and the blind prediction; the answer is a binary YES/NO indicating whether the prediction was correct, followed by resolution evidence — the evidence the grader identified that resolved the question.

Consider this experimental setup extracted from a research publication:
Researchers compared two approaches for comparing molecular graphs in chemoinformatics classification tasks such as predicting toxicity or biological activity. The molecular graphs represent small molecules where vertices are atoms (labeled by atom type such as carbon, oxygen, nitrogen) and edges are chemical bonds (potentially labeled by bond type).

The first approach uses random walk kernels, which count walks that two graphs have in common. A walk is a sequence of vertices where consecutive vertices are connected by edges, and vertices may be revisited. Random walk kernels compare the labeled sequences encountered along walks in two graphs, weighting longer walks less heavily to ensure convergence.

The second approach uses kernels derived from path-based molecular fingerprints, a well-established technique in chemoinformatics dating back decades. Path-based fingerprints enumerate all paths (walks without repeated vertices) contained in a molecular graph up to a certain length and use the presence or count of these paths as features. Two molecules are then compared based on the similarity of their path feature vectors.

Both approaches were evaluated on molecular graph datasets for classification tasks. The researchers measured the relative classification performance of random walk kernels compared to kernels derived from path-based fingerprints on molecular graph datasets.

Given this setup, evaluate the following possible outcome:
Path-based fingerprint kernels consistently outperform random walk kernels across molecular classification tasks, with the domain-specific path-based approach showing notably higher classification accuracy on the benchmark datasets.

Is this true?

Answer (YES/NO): NO